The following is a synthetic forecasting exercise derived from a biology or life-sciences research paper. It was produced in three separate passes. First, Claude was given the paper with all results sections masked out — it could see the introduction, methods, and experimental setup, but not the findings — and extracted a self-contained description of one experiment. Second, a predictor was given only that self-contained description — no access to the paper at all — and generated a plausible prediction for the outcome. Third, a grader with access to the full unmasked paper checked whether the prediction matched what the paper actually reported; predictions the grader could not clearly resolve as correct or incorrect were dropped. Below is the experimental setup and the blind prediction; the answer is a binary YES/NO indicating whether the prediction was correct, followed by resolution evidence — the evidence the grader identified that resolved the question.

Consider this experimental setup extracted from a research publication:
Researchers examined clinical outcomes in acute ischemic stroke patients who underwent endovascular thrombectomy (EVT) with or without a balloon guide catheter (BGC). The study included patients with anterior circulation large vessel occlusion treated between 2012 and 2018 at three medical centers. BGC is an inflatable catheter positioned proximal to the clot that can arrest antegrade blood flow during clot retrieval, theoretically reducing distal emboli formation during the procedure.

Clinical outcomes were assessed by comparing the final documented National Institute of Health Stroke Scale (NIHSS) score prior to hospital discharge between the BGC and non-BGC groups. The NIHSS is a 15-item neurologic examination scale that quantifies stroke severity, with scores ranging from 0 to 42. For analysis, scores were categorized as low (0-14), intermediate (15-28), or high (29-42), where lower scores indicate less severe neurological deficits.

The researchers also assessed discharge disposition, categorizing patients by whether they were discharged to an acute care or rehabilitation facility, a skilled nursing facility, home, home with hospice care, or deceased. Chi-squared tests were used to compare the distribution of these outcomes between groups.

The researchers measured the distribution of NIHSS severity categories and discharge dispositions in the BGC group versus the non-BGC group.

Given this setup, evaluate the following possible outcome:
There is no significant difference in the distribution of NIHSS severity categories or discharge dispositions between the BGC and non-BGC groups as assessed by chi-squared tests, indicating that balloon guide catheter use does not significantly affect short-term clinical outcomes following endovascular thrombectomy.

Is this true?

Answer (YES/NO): YES